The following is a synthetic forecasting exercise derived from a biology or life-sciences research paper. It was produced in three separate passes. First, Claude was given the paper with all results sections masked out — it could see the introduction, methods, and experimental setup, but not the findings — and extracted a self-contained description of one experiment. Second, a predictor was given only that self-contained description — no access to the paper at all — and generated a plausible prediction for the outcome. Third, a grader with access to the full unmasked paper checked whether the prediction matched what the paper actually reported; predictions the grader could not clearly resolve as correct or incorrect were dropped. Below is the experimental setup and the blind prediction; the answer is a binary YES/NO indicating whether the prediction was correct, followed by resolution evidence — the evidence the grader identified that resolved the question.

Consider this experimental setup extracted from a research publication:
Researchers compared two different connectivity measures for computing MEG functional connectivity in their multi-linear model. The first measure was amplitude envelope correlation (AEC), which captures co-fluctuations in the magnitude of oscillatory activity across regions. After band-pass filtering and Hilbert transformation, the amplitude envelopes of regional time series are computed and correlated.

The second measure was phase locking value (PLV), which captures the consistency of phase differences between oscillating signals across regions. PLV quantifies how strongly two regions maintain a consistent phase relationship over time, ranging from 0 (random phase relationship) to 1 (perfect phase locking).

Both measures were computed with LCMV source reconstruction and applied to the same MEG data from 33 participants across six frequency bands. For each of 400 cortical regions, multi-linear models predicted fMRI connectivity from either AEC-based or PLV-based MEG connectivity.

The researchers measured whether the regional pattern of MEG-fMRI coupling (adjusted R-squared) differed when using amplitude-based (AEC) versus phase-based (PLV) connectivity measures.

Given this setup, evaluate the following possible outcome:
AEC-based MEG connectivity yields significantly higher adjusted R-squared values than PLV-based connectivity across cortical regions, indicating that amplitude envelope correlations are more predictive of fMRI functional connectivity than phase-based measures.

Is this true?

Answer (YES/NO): NO